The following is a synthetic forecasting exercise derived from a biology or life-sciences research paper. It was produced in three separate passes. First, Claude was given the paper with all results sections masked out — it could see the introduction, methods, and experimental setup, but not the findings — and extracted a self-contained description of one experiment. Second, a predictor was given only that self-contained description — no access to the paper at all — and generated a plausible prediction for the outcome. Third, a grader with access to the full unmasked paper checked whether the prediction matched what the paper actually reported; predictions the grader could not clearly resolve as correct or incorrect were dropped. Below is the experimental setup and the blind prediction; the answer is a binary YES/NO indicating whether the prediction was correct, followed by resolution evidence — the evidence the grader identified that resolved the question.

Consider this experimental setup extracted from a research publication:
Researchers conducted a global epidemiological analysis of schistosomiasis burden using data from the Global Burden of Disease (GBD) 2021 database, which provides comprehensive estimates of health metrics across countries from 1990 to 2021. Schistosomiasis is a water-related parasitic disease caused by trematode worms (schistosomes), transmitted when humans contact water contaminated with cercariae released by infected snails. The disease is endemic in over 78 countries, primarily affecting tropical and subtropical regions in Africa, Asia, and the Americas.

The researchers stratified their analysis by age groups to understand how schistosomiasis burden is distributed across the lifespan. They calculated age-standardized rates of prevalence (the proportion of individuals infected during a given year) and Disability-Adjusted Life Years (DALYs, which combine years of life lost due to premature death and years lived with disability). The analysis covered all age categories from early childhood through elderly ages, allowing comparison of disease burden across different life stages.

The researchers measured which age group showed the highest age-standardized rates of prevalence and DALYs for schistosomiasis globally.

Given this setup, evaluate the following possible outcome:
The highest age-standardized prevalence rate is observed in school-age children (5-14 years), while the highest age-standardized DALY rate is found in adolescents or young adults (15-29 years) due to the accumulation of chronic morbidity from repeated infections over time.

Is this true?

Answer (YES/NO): NO